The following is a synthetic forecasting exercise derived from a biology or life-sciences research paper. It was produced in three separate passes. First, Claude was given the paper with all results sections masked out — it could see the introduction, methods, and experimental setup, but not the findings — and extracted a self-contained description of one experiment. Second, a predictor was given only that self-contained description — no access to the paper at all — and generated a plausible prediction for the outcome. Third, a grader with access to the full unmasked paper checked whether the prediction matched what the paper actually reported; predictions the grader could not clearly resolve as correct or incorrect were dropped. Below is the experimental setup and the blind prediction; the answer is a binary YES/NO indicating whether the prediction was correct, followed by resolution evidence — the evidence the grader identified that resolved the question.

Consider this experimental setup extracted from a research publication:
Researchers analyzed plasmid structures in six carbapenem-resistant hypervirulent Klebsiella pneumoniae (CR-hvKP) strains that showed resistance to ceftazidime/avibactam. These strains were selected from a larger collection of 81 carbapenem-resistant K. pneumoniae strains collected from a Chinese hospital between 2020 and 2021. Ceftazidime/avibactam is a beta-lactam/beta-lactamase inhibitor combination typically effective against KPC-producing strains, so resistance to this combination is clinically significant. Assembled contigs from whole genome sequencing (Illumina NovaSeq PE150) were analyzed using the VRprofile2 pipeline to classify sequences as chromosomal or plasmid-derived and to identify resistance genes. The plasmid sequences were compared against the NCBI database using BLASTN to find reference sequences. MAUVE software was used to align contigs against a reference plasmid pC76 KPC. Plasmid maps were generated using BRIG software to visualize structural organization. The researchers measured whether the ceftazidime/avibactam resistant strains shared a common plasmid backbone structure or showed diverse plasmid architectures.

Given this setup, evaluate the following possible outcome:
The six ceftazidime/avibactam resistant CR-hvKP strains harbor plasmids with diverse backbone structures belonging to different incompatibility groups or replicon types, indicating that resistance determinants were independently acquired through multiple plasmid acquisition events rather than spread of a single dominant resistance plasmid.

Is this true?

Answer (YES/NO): NO